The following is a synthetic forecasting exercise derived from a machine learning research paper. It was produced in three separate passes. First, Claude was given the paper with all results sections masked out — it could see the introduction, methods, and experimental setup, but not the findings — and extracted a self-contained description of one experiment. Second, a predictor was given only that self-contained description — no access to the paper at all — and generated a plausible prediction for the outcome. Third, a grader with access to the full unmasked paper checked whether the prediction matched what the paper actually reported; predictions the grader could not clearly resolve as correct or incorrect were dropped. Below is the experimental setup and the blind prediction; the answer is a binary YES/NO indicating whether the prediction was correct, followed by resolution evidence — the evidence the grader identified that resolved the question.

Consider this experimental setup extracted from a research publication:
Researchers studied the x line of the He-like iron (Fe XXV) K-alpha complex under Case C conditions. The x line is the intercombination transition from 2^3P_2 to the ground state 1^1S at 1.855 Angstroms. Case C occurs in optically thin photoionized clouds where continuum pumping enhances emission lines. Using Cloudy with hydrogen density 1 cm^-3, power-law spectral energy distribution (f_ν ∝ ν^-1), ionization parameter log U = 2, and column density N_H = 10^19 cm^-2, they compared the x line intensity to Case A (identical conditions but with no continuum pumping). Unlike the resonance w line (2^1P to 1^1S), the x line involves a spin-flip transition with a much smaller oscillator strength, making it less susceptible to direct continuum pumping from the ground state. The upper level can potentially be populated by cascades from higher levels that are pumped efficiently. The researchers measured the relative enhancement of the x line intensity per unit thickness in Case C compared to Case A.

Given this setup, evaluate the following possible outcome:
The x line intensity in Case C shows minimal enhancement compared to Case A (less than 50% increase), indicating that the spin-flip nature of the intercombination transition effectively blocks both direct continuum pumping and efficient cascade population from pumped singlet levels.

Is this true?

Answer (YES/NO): YES